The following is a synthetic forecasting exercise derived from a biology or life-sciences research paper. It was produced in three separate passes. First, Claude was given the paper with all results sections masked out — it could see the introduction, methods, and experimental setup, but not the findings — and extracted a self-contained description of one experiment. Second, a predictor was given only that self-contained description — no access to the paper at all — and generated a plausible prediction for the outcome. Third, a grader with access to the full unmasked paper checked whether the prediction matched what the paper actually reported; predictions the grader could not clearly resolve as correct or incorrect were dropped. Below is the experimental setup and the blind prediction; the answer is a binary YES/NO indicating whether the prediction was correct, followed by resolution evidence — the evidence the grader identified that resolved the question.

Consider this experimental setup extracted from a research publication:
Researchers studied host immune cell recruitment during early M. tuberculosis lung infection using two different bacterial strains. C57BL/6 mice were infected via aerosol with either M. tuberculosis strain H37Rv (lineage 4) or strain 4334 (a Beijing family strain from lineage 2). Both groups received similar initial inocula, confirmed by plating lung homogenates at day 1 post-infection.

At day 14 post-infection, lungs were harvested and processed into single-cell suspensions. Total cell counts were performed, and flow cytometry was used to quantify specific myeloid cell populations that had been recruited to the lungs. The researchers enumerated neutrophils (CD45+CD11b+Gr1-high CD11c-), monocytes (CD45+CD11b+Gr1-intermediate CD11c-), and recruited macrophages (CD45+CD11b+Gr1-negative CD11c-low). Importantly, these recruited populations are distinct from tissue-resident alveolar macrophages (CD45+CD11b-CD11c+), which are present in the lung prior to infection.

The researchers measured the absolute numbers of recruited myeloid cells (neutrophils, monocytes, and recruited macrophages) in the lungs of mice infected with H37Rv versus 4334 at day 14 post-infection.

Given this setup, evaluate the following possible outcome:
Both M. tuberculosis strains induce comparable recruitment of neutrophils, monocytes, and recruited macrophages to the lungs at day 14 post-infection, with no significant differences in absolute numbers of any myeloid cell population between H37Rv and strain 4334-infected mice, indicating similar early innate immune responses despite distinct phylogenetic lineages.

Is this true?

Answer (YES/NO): NO